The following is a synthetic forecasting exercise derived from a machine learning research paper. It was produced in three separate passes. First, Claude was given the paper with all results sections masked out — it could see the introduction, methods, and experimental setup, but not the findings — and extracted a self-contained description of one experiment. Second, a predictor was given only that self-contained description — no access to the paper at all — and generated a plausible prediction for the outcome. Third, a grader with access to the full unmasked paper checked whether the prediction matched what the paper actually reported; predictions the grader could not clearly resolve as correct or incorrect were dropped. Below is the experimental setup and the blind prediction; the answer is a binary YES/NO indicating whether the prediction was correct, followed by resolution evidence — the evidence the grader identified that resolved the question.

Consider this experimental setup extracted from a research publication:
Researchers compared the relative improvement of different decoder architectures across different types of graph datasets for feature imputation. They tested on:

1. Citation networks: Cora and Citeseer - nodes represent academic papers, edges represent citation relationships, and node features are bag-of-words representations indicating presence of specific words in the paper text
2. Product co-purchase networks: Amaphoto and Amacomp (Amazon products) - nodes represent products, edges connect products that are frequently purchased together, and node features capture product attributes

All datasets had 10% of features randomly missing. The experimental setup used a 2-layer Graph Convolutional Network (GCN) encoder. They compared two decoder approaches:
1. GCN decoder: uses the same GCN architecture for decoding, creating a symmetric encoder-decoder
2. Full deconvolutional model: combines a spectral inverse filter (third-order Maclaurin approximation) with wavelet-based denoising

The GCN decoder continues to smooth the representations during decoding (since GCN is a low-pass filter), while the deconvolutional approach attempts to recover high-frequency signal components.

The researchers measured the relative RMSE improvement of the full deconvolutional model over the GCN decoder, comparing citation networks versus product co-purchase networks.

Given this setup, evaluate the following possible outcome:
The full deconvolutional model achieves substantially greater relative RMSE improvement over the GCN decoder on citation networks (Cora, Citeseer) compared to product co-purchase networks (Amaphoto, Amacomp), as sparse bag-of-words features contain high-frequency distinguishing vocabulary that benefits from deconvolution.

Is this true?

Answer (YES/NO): YES